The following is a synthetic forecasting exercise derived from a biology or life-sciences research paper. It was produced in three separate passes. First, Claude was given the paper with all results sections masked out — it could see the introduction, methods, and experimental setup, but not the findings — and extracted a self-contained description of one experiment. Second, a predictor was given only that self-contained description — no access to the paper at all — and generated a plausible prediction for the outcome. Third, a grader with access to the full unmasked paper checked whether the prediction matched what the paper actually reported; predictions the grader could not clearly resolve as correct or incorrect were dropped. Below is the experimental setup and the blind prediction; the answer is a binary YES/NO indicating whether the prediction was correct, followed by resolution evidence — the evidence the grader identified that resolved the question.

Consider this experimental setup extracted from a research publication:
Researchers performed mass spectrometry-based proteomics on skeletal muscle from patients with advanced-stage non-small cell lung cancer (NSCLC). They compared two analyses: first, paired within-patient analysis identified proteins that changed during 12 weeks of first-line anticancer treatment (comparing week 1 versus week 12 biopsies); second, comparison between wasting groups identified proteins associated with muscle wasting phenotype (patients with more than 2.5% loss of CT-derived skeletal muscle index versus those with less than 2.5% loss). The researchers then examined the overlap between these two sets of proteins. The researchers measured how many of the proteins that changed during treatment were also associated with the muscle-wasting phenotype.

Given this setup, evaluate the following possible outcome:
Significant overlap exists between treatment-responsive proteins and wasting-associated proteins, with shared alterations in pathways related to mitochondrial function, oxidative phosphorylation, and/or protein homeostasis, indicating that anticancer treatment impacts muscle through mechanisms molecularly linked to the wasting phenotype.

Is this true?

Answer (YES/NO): YES